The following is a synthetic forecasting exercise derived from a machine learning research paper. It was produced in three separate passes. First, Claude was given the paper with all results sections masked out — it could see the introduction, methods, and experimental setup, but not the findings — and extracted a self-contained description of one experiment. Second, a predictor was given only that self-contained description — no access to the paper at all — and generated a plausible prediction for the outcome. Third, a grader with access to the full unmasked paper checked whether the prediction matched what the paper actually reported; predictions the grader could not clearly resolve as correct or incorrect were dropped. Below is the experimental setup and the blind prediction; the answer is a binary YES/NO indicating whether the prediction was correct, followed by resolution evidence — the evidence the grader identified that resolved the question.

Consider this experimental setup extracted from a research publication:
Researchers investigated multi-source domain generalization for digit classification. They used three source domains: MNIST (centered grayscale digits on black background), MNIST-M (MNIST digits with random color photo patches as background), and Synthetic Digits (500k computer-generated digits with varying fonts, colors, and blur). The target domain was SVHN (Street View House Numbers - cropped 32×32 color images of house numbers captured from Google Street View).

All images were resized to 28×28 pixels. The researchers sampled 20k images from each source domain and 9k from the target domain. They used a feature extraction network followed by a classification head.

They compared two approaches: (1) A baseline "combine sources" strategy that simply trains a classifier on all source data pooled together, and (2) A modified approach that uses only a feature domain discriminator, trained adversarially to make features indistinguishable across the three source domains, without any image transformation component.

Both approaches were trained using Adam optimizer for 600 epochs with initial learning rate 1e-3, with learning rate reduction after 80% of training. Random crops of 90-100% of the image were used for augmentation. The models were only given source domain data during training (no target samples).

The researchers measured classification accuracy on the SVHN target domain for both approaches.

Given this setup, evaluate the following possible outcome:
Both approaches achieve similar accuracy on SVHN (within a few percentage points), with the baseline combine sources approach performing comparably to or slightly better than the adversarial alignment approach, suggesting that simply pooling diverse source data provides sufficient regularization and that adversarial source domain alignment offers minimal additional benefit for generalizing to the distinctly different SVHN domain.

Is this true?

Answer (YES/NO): NO